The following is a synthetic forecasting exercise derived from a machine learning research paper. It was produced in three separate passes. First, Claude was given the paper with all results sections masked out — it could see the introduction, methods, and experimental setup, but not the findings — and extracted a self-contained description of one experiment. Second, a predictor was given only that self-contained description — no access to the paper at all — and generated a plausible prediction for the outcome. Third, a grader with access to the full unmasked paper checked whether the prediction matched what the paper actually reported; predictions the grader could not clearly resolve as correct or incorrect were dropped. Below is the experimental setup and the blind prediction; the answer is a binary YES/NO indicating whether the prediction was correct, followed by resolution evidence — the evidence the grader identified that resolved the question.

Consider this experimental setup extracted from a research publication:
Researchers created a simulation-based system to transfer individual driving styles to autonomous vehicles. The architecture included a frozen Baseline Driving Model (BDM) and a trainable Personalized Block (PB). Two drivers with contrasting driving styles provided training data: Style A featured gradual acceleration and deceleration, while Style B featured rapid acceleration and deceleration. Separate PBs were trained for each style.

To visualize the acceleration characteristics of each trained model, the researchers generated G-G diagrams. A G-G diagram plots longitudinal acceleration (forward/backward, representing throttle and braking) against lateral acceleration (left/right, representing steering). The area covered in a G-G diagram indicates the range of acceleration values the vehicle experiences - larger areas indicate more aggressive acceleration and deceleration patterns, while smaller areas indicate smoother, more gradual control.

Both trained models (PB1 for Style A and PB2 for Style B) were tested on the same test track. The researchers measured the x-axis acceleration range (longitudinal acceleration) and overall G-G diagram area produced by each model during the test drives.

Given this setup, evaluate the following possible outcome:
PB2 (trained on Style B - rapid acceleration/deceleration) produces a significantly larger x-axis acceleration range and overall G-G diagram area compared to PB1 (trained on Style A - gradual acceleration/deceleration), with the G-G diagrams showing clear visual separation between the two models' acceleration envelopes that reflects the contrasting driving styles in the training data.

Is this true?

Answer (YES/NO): YES